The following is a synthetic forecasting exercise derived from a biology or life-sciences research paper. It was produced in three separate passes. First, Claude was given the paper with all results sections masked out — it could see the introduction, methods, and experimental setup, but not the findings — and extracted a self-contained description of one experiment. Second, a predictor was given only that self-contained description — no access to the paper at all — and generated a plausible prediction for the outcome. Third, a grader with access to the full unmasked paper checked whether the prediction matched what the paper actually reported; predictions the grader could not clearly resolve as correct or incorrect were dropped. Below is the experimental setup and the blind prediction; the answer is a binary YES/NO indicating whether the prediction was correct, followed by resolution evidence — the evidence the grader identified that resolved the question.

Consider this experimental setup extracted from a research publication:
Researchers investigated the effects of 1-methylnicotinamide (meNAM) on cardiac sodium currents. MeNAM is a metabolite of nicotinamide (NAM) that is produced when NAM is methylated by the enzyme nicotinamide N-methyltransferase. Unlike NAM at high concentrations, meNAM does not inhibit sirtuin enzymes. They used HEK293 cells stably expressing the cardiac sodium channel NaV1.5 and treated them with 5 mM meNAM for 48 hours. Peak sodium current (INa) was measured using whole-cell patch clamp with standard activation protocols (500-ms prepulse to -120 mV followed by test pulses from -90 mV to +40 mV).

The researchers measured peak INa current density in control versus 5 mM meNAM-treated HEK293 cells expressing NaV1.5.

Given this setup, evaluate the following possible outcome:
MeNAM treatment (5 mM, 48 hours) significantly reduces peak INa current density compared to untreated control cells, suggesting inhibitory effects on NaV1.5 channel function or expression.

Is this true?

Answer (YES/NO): NO